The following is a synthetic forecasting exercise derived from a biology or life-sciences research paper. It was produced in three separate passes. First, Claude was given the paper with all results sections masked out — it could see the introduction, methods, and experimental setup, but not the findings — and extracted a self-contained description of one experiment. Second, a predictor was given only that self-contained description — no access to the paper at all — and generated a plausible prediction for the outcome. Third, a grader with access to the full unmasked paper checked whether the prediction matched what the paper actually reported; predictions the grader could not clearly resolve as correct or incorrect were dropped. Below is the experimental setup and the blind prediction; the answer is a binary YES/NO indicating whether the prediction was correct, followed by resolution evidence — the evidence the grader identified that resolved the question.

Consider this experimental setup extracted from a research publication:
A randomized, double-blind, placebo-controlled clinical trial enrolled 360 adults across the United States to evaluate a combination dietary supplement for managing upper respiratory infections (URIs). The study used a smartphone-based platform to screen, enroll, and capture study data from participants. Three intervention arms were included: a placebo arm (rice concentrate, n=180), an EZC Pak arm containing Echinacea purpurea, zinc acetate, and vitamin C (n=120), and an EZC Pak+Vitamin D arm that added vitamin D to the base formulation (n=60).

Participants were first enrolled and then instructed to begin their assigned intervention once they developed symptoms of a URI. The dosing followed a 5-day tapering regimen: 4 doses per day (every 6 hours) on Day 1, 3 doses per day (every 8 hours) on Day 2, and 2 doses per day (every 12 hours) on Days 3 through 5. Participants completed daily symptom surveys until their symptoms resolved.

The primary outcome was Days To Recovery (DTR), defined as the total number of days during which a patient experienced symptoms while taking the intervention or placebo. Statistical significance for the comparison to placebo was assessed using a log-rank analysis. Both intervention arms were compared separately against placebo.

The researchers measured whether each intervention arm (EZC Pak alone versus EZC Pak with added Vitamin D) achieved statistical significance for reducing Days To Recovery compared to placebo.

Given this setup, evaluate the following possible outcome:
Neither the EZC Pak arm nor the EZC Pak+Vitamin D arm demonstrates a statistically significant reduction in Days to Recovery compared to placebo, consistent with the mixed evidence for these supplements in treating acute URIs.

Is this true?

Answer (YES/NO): NO